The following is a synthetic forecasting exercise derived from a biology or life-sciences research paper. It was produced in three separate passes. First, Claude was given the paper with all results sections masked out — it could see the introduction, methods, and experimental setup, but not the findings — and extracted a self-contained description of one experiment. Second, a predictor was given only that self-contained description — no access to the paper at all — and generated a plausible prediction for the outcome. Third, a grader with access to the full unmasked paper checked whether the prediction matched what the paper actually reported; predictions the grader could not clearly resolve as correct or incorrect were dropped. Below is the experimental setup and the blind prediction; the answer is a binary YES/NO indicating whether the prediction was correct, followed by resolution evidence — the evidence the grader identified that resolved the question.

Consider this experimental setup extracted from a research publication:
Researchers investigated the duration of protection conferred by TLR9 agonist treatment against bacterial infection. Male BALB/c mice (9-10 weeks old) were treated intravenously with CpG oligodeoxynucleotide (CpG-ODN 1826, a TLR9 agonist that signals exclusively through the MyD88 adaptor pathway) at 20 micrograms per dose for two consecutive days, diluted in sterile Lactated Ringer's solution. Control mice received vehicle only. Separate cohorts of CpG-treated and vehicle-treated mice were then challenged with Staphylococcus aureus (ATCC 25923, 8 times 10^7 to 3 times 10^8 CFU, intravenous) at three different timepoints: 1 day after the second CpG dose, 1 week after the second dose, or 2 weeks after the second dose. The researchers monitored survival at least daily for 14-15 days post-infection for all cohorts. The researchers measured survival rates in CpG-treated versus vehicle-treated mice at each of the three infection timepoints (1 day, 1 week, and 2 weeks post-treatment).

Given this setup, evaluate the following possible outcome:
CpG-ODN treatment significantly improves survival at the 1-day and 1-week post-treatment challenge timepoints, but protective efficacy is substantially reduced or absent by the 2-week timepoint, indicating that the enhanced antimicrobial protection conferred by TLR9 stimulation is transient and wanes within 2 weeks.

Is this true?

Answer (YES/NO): NO